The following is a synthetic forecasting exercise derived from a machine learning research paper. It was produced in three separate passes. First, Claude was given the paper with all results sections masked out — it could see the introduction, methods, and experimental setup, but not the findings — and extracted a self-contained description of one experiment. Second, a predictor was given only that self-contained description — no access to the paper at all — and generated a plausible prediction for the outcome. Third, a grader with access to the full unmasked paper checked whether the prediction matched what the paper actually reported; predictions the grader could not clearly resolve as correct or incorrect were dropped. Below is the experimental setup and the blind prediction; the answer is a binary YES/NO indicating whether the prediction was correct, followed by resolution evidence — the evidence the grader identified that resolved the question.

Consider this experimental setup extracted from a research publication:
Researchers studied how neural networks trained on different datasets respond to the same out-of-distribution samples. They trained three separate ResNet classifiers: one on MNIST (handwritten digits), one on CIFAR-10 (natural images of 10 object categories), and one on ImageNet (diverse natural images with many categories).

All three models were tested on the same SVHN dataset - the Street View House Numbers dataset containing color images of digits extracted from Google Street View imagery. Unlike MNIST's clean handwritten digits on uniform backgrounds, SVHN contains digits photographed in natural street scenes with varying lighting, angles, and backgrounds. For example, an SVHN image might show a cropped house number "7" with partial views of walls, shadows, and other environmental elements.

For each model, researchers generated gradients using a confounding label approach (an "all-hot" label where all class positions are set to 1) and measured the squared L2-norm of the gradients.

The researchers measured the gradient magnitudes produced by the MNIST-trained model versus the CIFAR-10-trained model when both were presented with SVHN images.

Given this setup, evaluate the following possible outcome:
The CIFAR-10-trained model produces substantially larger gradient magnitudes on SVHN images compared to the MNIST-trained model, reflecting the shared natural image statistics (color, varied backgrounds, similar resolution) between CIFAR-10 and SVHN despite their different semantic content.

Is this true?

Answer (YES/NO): NO